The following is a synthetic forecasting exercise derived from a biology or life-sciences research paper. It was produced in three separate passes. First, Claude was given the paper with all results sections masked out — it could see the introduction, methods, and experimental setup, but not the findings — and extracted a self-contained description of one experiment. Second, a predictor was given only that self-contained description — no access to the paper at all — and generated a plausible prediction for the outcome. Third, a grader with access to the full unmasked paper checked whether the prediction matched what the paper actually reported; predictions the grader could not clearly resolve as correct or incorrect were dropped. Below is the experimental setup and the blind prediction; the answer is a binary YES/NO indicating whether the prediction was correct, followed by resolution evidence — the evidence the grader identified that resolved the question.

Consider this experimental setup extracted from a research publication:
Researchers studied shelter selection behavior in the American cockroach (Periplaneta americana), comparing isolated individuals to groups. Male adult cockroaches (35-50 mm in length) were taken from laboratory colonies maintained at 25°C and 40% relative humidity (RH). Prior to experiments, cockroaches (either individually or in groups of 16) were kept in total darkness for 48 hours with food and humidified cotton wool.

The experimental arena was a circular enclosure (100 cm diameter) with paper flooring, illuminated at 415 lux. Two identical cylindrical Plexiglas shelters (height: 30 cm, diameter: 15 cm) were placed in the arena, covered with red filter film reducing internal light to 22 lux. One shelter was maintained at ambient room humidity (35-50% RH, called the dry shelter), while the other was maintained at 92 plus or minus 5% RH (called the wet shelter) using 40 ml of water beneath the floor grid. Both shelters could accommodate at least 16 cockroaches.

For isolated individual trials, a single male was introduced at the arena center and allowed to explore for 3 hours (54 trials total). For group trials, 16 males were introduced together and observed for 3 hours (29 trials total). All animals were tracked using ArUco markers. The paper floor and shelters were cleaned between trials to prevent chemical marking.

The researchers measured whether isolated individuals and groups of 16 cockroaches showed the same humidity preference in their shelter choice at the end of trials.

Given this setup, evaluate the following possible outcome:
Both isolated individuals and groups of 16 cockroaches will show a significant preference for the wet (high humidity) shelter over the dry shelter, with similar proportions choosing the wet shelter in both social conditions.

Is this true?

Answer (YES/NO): NO